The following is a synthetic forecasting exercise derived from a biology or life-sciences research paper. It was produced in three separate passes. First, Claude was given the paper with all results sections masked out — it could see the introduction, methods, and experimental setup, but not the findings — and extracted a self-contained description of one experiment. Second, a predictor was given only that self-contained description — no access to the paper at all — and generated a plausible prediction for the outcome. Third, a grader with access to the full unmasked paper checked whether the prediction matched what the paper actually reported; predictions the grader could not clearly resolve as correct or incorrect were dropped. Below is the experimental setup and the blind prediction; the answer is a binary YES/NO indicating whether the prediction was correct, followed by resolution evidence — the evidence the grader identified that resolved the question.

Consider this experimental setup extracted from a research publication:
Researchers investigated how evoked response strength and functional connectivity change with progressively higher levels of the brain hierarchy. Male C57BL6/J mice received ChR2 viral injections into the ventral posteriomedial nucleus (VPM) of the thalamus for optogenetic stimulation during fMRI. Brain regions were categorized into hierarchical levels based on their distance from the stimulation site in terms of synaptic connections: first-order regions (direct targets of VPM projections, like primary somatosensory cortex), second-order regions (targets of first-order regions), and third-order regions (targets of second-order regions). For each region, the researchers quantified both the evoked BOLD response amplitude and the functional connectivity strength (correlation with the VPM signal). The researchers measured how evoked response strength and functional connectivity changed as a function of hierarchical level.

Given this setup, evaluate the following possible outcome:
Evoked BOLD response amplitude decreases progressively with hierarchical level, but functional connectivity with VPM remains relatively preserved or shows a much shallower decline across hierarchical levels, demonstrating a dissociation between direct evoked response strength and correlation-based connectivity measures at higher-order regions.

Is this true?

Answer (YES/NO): YES